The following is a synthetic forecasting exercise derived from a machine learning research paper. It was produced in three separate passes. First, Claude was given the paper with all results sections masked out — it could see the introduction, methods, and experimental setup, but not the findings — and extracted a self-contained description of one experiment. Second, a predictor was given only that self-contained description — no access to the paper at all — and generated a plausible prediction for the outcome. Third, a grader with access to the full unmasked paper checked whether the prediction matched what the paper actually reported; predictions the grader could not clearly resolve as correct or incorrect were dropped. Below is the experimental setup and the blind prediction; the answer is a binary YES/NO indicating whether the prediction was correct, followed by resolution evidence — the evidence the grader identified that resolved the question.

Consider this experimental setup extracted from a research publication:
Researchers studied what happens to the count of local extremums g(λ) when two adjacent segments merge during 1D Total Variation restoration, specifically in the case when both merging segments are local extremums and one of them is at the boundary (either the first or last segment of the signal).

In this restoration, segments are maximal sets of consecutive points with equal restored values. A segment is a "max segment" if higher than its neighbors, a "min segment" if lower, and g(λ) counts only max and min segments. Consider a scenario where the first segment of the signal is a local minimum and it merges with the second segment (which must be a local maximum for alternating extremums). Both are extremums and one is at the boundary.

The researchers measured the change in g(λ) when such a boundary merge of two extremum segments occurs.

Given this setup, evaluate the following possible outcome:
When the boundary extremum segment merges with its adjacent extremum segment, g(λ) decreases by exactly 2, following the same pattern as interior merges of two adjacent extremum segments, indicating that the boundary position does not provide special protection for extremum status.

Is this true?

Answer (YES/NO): NO